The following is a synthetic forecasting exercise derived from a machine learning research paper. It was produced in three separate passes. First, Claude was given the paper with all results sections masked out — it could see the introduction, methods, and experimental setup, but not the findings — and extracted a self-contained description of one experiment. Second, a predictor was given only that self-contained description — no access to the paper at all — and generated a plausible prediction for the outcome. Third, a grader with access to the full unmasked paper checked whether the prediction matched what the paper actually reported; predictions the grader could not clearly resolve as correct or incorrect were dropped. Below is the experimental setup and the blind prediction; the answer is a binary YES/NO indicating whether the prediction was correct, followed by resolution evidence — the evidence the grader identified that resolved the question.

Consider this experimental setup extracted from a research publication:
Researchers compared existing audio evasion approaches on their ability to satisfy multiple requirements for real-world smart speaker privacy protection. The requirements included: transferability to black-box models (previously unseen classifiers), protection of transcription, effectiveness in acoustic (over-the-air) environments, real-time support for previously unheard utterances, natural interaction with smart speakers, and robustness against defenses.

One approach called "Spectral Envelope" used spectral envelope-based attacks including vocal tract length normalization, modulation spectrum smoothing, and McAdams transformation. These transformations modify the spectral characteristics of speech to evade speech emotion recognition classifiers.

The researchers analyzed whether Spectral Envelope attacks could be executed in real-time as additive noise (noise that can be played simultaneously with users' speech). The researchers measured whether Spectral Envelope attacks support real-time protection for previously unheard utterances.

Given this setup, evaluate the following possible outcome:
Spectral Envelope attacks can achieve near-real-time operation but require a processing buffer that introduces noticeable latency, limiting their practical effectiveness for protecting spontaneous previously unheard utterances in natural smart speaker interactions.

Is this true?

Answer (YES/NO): NO